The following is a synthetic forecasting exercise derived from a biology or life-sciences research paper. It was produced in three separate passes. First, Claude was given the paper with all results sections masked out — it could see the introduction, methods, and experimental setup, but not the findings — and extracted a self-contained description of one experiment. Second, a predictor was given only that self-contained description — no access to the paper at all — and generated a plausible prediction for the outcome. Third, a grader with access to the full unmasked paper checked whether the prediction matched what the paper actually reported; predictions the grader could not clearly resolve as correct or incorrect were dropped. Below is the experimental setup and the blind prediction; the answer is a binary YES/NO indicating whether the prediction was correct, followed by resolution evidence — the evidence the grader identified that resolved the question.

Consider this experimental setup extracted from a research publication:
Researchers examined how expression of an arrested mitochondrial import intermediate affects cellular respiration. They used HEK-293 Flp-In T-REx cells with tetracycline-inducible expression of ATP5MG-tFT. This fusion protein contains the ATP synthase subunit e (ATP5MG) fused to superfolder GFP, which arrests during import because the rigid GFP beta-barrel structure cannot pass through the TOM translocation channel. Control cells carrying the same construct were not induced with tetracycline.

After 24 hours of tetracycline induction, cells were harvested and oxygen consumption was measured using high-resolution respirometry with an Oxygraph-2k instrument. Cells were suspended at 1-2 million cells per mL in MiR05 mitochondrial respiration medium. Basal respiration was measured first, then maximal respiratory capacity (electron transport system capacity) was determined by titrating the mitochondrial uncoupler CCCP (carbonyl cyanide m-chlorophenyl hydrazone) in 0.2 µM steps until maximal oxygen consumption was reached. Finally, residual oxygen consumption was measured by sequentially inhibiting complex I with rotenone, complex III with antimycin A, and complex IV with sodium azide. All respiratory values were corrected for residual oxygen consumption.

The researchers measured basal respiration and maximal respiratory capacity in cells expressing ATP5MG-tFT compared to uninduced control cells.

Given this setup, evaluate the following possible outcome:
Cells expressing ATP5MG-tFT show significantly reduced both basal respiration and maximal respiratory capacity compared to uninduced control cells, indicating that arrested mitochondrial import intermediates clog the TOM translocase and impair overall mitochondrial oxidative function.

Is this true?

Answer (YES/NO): NO